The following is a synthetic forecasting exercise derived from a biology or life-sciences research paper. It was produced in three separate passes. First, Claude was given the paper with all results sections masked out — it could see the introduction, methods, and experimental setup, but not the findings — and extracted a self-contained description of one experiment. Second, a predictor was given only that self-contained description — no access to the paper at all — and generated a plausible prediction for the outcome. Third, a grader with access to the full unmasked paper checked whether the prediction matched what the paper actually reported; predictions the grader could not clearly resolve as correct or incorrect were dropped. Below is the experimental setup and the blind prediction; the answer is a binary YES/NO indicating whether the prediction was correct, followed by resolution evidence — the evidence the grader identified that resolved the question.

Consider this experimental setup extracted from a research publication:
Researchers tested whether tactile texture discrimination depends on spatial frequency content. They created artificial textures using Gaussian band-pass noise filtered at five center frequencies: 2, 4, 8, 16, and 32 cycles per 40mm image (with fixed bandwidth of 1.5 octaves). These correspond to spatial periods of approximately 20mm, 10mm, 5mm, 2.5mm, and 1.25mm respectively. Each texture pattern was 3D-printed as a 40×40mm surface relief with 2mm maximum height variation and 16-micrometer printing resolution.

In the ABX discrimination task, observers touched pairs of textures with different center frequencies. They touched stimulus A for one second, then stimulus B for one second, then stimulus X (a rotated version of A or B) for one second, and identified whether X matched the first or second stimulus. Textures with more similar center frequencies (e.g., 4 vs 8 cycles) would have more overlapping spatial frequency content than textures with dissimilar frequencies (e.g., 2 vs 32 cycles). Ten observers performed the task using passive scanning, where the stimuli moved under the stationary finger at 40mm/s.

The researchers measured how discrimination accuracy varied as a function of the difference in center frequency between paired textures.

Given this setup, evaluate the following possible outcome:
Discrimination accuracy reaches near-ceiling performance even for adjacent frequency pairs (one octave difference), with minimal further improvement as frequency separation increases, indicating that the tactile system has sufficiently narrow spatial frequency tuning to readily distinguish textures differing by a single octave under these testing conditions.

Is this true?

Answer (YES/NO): NO